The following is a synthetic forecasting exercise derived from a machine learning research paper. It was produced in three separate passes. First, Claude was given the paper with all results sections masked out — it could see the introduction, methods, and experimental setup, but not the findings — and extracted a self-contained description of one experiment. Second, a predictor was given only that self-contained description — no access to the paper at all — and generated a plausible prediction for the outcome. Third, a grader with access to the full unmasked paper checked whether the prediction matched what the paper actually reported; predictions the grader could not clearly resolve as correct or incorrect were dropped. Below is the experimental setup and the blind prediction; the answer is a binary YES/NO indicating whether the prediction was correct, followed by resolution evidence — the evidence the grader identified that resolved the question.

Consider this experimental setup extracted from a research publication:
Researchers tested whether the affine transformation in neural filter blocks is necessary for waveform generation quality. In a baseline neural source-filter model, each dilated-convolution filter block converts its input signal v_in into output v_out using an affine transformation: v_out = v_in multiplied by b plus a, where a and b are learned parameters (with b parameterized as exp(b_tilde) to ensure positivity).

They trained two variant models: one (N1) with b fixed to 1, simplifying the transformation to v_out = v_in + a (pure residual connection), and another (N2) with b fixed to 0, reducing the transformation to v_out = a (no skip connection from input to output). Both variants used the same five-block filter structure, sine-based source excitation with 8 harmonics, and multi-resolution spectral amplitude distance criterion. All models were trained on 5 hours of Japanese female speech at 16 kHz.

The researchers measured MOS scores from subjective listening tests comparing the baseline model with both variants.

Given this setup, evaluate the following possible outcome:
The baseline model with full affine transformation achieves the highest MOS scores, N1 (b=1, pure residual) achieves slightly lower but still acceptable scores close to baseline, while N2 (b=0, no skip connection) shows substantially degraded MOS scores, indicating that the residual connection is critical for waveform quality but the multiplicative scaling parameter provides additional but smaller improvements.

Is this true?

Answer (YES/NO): NO